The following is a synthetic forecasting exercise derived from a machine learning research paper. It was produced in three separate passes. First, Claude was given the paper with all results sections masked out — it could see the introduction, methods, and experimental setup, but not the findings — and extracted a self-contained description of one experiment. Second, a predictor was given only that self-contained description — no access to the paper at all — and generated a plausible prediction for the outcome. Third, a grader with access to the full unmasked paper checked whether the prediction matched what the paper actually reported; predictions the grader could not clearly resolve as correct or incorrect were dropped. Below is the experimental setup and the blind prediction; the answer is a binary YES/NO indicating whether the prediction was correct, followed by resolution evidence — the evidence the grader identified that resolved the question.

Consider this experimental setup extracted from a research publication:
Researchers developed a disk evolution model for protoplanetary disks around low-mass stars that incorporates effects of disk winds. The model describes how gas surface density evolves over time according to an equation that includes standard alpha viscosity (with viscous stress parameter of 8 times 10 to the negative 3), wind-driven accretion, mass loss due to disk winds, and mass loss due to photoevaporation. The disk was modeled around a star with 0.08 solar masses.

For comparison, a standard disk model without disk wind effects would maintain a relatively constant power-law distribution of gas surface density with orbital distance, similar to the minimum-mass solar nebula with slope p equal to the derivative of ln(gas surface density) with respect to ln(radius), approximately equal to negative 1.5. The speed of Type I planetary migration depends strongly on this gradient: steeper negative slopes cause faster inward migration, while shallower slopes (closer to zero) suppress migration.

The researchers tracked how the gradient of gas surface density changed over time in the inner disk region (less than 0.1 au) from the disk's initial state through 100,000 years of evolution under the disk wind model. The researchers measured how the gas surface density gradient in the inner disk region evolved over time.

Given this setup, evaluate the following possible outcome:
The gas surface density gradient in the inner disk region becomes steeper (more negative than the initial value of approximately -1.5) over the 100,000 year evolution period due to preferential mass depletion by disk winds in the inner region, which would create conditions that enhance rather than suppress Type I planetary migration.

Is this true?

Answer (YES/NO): NO